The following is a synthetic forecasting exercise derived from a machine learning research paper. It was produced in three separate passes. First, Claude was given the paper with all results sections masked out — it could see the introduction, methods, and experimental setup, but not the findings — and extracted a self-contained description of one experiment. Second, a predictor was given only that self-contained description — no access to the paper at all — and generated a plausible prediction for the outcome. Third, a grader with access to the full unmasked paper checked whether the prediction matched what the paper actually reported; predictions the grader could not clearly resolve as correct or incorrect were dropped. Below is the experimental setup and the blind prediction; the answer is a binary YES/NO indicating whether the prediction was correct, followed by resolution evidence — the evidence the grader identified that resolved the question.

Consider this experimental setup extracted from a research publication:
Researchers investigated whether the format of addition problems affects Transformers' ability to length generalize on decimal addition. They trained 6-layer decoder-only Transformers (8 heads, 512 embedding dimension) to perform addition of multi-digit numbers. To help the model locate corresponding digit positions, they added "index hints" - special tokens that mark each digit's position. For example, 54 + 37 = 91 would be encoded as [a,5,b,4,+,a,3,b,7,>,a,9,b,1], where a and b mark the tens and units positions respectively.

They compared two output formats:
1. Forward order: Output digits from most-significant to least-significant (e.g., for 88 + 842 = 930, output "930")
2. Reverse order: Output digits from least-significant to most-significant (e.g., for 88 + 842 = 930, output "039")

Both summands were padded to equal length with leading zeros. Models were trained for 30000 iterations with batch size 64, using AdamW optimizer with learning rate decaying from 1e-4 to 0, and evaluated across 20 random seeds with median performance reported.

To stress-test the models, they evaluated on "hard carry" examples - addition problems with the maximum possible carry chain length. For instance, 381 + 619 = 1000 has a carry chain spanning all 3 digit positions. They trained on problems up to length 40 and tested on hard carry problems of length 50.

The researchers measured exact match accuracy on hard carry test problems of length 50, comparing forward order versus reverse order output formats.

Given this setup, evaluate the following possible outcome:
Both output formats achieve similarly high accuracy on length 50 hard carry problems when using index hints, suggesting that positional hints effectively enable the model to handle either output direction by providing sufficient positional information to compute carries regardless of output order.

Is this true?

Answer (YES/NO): NO